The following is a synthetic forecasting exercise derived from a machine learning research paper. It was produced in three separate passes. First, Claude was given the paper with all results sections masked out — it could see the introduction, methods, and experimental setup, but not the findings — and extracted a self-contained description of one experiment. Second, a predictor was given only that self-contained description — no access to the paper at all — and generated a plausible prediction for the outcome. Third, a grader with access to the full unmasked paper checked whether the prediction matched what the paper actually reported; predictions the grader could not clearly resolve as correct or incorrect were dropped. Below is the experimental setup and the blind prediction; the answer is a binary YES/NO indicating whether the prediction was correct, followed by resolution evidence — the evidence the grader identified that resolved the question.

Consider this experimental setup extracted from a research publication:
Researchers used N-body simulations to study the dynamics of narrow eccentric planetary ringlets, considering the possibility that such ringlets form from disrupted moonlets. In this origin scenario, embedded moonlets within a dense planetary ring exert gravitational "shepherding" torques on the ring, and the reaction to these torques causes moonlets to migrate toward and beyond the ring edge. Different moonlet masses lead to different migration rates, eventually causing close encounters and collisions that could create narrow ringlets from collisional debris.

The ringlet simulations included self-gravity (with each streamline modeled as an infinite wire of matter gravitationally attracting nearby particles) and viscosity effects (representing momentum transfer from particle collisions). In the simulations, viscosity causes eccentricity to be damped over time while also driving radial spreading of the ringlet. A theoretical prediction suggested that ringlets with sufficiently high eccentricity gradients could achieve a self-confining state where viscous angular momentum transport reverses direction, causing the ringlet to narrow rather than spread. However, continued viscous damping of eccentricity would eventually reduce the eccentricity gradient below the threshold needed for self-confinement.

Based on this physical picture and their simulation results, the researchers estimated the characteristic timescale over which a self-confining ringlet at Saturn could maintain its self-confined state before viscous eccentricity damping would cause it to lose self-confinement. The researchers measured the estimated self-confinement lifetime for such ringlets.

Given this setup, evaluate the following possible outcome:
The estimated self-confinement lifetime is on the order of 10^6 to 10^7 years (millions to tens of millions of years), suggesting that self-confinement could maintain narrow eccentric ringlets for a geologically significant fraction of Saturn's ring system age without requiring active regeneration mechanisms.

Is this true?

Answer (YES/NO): NO